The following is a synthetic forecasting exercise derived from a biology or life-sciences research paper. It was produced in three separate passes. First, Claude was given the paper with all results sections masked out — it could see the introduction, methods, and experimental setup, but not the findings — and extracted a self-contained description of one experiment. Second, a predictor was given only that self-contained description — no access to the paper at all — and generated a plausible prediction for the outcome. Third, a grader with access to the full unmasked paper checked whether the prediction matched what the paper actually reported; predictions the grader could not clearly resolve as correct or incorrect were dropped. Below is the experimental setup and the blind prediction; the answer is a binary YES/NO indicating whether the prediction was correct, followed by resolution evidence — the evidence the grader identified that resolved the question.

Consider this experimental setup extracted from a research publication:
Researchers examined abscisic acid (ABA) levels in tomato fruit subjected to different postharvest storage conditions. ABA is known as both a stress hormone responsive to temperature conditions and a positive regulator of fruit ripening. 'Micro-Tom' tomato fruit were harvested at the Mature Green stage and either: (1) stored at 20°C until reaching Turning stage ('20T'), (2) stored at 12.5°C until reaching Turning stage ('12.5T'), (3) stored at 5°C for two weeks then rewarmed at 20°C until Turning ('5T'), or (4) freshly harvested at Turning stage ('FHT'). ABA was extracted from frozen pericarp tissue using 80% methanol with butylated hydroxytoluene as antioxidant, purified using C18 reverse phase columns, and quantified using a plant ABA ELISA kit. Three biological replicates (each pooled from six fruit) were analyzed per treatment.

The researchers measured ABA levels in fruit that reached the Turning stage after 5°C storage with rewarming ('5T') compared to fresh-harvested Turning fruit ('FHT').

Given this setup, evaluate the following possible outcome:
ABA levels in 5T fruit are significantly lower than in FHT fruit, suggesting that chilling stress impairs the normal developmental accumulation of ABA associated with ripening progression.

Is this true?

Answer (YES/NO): NO